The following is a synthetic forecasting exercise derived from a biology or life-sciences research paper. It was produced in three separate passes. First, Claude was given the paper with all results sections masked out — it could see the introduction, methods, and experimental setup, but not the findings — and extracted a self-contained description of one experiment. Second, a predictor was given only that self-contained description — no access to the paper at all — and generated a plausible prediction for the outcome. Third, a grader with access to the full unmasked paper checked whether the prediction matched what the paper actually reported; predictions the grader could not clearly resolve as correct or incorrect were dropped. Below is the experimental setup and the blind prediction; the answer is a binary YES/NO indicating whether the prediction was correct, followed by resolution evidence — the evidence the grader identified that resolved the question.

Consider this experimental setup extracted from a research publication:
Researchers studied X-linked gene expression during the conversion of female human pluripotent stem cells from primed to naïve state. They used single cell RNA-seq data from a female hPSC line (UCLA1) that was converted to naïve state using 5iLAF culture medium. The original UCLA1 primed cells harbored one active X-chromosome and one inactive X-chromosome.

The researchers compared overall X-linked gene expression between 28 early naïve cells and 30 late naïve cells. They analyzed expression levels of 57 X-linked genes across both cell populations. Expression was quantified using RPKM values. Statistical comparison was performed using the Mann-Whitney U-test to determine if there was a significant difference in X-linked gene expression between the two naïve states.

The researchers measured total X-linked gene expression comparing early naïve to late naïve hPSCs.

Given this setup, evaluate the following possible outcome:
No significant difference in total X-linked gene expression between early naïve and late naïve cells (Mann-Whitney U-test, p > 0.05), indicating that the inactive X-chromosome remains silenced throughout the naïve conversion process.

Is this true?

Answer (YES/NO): NO